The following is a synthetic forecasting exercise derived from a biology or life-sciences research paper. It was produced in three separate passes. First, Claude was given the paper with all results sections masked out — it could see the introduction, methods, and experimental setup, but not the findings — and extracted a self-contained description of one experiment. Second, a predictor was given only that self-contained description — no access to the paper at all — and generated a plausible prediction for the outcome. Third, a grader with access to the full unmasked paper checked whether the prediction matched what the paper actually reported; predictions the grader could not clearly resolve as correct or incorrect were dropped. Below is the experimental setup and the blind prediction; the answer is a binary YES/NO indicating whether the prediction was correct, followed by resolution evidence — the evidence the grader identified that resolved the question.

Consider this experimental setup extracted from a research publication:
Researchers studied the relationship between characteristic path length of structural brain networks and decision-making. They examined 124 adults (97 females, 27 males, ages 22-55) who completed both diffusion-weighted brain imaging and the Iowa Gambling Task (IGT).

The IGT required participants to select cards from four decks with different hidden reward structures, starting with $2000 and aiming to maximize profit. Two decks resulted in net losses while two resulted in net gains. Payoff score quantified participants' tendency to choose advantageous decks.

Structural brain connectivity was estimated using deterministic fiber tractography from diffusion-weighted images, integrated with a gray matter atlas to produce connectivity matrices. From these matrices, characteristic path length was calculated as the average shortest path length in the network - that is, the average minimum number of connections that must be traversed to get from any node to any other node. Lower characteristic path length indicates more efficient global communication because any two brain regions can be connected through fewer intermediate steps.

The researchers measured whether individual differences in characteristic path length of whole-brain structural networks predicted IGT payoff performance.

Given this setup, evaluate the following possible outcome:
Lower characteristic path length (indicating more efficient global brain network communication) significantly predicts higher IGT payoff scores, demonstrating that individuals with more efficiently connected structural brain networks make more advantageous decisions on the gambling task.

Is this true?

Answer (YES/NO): NO